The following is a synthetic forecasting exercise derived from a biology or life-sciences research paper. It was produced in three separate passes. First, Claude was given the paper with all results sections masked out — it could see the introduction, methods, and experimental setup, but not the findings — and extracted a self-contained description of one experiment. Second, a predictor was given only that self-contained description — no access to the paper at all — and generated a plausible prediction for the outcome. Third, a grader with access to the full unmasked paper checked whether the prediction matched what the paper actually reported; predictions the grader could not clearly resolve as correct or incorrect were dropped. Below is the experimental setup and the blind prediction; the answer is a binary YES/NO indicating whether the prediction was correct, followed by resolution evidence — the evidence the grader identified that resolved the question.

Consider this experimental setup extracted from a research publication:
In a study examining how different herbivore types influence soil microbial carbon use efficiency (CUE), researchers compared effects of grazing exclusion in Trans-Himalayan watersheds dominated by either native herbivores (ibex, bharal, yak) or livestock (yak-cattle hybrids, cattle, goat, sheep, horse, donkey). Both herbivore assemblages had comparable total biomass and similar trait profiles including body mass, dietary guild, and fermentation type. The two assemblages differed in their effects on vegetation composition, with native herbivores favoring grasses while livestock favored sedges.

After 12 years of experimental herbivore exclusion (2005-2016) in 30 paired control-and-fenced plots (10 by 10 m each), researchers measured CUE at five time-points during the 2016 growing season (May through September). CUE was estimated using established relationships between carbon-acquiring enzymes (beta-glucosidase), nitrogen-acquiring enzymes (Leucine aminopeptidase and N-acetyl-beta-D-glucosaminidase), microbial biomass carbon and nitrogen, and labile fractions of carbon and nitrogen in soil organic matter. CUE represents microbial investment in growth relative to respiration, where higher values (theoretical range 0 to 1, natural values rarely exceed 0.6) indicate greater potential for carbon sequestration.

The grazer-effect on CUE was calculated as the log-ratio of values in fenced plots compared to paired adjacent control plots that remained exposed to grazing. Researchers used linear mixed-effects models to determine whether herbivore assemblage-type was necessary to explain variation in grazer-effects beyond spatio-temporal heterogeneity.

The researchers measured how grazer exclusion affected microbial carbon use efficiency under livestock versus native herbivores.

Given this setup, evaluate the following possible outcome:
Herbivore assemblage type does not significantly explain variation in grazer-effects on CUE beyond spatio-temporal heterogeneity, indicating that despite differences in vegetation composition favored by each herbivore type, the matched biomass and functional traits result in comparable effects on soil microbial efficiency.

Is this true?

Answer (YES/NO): NO